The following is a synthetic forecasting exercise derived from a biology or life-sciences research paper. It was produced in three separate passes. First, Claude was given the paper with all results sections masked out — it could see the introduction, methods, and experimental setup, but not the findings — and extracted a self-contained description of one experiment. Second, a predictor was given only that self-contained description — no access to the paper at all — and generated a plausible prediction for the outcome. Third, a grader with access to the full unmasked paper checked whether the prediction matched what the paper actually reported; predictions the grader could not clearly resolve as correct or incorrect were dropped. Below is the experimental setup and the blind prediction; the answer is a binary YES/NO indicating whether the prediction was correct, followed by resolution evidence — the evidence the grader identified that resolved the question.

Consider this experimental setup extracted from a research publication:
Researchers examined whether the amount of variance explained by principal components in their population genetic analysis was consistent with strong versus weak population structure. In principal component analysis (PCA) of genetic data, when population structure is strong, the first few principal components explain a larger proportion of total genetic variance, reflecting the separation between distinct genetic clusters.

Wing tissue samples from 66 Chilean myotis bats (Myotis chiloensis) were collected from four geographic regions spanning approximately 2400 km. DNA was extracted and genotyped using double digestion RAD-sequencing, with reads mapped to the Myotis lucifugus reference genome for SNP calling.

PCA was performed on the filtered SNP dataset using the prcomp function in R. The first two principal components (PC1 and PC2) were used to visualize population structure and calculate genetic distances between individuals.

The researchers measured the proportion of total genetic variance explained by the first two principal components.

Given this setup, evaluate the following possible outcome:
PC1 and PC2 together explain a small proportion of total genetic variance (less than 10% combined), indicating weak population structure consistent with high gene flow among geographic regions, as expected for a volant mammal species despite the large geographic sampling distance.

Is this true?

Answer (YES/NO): NO